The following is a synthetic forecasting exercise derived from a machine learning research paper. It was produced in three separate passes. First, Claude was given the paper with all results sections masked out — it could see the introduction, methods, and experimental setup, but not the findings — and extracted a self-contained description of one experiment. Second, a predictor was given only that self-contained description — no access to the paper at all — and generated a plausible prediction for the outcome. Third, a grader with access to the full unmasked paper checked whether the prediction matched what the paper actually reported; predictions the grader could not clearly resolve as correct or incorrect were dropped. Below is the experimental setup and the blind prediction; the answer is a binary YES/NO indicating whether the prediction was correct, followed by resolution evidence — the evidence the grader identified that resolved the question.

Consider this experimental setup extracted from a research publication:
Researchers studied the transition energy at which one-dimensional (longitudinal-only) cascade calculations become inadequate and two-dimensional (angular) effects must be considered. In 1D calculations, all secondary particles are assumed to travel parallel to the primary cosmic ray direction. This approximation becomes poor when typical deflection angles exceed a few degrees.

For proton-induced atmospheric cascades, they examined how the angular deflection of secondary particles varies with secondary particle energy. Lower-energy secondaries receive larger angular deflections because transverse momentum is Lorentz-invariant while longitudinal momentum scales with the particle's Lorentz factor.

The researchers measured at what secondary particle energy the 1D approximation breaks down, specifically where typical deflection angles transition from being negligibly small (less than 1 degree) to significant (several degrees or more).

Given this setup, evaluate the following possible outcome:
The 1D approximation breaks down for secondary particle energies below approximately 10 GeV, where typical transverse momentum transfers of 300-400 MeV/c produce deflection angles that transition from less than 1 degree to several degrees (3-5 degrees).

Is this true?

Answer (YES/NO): YES